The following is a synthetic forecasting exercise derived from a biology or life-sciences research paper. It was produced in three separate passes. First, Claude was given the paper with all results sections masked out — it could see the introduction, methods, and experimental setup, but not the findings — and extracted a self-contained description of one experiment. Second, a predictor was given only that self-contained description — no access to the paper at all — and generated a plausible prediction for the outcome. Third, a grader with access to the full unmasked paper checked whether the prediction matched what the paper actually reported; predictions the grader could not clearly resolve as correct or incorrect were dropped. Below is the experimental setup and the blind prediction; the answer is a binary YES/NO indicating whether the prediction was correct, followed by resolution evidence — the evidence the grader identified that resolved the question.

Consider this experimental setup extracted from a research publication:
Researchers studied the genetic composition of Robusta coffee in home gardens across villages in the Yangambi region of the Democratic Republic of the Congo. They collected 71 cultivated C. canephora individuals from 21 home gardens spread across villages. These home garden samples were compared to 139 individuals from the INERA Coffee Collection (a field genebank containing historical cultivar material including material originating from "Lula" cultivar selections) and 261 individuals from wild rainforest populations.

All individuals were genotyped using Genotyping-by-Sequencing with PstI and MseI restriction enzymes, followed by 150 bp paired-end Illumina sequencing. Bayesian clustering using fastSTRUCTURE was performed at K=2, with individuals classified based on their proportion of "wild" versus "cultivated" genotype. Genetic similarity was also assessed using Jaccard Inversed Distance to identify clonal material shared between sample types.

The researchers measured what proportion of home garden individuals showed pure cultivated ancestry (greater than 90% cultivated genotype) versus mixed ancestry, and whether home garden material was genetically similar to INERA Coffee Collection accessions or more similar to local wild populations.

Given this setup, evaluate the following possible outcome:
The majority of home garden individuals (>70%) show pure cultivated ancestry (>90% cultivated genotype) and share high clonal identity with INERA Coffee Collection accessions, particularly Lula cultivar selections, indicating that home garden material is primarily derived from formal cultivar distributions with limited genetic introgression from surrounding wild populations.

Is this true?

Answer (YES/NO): NO